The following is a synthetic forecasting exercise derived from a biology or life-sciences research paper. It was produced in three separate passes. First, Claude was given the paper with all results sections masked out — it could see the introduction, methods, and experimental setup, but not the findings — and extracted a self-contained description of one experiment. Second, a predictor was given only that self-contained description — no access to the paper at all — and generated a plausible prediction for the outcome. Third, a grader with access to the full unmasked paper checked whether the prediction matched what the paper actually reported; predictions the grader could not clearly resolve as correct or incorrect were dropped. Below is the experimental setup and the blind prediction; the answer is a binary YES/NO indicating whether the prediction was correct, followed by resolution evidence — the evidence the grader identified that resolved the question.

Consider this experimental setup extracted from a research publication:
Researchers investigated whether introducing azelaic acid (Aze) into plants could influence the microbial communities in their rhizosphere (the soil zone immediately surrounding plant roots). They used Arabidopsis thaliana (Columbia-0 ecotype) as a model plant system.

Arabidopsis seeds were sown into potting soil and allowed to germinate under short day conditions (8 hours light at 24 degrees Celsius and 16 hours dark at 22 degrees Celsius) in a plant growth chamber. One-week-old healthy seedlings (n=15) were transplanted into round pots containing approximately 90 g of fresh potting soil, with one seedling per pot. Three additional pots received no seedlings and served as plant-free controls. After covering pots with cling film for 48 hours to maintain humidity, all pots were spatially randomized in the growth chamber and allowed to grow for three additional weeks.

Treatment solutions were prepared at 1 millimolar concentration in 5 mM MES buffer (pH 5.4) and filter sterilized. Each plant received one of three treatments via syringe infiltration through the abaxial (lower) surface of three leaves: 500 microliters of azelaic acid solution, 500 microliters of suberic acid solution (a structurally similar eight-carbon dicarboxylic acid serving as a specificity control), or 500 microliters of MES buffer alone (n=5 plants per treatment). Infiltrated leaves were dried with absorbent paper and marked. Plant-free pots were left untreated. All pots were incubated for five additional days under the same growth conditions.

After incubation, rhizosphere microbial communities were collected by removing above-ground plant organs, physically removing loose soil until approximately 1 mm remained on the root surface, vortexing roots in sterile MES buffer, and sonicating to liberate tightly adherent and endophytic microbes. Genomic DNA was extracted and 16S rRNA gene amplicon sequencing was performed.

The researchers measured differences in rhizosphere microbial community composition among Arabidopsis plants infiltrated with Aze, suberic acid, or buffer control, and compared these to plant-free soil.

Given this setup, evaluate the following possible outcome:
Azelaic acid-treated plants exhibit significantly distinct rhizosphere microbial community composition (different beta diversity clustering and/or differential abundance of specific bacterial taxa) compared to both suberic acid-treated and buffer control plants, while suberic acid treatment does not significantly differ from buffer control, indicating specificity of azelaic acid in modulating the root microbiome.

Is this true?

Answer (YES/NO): YES